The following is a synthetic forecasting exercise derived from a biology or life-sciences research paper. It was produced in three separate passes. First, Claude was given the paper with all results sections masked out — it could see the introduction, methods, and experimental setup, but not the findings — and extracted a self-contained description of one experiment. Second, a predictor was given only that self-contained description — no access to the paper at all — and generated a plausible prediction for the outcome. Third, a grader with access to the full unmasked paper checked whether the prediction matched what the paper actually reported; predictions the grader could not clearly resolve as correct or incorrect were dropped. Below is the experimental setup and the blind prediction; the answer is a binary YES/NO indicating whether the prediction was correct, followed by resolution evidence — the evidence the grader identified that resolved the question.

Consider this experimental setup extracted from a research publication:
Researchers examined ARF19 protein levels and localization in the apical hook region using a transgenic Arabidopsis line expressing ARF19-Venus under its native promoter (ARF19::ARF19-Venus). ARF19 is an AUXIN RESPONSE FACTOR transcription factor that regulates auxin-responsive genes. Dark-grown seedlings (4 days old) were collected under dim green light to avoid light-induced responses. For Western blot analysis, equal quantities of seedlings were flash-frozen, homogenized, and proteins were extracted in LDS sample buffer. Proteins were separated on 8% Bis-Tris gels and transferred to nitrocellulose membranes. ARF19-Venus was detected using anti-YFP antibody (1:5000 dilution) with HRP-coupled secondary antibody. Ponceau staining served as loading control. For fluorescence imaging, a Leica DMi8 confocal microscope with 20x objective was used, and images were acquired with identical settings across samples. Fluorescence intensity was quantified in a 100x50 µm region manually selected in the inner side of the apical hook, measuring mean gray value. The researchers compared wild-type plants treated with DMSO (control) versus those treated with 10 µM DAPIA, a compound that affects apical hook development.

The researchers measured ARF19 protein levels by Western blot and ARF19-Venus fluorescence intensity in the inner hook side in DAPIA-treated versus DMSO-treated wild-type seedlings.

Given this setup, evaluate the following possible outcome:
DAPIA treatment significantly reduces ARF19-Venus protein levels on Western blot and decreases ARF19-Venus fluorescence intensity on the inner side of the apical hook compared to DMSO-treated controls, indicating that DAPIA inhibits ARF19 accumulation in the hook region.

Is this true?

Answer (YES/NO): NO